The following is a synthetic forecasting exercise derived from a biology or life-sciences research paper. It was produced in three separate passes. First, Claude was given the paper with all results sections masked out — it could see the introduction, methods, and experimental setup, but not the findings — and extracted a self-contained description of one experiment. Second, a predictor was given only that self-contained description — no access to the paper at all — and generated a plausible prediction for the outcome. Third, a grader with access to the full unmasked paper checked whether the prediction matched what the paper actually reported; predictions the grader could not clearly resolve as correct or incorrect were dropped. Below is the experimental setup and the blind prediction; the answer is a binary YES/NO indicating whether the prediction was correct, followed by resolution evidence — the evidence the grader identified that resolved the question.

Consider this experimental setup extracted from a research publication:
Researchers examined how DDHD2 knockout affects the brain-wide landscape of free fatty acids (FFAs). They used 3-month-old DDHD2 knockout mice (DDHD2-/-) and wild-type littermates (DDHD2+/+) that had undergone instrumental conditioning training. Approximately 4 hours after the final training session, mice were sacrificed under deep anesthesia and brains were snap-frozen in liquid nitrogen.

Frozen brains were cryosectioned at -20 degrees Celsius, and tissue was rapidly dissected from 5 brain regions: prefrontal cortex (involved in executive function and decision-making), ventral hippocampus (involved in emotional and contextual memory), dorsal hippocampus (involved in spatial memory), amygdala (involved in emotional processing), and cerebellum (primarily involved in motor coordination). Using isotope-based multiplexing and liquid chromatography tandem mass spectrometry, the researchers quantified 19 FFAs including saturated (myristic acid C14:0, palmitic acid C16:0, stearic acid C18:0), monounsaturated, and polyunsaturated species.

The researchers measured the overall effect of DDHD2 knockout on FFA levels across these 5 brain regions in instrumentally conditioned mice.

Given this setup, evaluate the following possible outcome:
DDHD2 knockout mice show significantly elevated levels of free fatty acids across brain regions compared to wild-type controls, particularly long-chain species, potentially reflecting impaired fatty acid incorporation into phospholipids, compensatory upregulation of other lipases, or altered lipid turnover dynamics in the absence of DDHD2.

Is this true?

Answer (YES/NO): NO